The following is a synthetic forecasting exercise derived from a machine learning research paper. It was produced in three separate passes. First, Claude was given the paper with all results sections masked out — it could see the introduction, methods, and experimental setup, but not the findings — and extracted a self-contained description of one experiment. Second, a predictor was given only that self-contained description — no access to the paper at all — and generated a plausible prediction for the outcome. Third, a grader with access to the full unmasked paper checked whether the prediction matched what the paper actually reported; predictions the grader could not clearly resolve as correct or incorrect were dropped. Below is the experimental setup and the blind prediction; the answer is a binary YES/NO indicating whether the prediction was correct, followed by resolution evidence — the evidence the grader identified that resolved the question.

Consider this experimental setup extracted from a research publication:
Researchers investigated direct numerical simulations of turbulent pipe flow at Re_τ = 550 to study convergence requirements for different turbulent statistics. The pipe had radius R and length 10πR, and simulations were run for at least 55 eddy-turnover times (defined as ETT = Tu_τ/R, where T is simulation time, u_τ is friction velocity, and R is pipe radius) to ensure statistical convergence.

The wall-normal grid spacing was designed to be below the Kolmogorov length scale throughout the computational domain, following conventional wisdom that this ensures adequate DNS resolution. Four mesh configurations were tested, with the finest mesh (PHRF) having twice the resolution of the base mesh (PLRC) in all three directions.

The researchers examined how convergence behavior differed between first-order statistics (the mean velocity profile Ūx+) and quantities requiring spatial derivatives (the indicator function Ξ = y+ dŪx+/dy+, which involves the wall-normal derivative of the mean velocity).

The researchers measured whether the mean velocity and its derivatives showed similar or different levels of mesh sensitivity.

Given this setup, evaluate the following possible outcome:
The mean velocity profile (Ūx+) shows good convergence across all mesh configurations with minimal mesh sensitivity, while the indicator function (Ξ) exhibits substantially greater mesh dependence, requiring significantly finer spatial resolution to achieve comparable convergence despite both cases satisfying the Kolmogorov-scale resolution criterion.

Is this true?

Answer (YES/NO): YES